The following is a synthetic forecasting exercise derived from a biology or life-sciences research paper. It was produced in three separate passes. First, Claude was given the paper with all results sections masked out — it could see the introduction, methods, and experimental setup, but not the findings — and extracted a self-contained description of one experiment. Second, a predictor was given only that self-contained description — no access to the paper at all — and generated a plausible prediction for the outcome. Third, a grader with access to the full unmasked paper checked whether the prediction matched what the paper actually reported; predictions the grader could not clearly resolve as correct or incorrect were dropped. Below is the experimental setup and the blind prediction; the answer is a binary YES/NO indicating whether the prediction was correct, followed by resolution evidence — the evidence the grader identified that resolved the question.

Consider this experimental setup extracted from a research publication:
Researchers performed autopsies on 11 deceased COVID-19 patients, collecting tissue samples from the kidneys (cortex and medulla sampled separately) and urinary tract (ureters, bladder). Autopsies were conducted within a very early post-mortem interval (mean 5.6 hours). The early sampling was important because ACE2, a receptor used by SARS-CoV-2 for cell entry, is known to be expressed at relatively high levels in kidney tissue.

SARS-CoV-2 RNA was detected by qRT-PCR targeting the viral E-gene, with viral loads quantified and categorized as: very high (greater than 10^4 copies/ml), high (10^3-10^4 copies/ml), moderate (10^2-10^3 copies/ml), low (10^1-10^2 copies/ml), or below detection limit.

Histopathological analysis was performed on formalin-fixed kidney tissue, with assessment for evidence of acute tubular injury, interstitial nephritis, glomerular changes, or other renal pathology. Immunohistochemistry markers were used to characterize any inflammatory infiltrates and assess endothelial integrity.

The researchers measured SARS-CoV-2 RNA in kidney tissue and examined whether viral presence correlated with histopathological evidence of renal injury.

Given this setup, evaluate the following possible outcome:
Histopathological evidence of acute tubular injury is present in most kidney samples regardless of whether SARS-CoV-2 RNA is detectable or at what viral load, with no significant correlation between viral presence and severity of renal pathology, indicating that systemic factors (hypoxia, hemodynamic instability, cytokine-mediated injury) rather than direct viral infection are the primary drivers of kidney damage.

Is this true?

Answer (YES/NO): NO